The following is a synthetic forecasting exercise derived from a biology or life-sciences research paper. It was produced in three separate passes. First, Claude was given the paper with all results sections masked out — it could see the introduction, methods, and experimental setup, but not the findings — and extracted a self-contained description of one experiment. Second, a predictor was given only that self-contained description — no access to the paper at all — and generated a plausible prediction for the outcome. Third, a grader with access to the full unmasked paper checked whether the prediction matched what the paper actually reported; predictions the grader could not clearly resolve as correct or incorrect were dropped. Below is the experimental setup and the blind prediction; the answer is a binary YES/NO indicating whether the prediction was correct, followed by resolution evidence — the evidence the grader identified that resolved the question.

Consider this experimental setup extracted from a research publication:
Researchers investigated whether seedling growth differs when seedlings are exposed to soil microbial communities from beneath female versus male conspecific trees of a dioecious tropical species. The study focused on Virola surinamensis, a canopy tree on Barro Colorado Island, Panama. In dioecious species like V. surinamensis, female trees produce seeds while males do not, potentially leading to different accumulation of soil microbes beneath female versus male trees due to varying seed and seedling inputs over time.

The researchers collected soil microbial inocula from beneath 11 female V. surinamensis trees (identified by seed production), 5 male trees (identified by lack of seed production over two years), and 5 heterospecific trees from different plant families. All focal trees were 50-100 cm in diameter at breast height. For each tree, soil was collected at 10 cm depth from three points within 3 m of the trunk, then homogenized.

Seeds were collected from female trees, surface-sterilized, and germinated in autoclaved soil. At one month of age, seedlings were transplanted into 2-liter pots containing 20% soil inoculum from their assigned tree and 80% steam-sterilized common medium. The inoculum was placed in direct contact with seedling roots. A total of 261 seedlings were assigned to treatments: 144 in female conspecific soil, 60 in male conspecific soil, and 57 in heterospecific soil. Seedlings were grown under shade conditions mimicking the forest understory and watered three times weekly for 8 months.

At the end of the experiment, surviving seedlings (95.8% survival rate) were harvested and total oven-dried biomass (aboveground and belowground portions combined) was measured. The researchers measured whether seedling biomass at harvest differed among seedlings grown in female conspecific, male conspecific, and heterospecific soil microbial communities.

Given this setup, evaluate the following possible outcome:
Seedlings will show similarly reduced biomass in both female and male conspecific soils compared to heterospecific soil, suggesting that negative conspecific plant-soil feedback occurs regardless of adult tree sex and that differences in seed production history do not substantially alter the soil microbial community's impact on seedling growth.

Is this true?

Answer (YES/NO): NO